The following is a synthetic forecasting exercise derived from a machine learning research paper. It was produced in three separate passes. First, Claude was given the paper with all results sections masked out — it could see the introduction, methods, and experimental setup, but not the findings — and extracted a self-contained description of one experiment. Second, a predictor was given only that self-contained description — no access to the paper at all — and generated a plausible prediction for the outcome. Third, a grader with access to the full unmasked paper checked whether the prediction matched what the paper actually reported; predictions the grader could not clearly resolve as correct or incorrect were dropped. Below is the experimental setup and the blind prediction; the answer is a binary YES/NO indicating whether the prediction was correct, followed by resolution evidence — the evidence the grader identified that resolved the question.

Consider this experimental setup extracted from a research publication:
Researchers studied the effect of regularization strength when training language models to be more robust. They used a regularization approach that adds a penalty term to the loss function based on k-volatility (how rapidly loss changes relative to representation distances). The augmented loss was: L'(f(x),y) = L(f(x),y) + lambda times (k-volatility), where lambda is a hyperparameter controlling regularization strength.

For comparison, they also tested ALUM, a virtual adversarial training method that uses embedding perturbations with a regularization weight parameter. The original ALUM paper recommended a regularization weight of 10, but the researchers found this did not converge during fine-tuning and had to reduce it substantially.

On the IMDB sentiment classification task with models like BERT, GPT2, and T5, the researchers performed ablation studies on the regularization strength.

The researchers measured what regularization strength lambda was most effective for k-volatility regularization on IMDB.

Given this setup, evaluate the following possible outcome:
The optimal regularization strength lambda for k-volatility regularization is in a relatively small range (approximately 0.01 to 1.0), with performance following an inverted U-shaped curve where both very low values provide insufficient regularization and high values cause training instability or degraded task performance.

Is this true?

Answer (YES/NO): NO